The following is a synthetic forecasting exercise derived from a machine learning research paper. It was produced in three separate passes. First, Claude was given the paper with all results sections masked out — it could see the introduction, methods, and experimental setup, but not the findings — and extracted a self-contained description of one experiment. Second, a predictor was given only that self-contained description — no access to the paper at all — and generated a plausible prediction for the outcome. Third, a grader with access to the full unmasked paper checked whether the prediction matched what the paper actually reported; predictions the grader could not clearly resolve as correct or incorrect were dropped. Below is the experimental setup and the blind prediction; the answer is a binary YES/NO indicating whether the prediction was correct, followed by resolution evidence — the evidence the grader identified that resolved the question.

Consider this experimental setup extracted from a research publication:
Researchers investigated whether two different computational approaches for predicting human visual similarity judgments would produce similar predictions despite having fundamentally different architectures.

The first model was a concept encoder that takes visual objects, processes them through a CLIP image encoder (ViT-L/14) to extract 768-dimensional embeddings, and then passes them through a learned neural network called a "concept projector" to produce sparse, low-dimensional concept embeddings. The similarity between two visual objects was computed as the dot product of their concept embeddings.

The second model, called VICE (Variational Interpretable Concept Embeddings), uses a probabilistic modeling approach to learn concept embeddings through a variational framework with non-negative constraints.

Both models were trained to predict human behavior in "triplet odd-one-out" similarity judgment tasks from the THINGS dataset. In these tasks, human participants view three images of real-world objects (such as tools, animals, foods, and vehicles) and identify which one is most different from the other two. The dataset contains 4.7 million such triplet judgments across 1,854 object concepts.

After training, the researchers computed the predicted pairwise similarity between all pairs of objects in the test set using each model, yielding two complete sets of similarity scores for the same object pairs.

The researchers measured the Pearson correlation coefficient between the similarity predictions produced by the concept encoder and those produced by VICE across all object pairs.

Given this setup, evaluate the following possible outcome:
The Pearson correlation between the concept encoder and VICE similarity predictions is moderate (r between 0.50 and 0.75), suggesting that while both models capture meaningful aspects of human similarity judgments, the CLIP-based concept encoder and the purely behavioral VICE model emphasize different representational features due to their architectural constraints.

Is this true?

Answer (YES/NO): NO